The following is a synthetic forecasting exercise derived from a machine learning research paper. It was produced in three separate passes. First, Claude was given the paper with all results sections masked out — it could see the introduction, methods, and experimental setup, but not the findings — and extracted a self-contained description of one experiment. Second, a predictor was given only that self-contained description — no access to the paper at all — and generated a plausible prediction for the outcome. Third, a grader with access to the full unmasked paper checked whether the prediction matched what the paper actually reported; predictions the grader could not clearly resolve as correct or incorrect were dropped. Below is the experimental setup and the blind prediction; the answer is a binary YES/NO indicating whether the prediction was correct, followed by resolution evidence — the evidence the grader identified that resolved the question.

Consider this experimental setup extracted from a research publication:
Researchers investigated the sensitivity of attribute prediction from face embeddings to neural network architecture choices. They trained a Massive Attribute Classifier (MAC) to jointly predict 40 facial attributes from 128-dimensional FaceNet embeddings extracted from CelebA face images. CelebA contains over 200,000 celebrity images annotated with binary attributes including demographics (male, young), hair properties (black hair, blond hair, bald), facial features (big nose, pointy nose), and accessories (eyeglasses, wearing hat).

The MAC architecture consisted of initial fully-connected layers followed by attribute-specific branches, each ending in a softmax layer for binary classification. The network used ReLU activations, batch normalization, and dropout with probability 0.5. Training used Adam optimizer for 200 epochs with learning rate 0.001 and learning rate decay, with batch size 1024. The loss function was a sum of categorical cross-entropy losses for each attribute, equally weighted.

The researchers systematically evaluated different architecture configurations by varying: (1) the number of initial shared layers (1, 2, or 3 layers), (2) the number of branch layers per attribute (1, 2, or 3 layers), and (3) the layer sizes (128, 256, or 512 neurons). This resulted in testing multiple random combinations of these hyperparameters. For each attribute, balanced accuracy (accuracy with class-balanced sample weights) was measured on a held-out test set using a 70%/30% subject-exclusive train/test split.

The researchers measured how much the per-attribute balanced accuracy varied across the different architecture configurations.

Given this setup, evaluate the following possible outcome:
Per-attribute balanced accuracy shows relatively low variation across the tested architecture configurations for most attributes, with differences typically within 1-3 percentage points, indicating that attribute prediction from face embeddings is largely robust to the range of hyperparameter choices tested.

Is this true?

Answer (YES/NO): YES